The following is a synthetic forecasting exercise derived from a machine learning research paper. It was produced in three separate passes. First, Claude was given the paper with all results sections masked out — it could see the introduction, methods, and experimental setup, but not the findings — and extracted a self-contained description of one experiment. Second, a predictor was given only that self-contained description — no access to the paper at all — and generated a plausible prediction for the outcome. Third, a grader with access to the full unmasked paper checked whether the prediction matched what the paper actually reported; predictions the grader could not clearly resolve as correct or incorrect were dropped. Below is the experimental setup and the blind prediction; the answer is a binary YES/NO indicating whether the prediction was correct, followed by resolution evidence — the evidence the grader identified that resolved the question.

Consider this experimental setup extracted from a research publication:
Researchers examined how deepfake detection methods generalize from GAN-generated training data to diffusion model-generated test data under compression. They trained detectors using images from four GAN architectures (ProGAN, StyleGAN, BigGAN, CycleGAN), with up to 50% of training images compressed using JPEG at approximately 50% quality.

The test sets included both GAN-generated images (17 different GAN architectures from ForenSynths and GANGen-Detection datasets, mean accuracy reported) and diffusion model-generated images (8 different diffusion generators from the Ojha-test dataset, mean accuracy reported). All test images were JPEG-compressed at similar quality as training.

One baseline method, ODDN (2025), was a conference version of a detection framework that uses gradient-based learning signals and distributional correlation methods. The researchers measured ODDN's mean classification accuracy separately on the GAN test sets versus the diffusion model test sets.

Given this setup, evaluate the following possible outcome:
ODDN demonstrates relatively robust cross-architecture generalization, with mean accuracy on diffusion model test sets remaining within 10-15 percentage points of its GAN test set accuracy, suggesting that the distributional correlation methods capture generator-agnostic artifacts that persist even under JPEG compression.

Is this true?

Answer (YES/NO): NO